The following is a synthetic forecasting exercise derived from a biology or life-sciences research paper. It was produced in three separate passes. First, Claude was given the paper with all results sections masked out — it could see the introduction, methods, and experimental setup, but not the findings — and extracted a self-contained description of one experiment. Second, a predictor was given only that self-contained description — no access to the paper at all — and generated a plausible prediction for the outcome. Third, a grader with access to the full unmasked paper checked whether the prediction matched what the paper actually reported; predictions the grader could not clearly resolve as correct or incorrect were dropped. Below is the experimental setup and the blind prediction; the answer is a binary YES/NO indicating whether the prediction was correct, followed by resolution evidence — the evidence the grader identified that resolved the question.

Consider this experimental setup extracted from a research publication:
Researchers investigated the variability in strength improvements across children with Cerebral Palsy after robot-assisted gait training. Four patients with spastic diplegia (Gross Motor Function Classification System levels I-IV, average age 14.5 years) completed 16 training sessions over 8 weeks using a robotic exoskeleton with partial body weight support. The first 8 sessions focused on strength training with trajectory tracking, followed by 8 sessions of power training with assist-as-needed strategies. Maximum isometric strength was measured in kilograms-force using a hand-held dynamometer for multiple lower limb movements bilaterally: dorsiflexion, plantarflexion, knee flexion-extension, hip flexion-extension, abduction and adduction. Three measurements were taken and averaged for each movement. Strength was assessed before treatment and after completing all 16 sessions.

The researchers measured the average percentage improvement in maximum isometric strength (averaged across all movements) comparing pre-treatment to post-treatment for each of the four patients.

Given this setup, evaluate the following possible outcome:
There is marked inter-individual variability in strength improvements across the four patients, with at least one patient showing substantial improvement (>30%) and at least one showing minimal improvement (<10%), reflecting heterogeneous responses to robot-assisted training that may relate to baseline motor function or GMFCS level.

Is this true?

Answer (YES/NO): NO